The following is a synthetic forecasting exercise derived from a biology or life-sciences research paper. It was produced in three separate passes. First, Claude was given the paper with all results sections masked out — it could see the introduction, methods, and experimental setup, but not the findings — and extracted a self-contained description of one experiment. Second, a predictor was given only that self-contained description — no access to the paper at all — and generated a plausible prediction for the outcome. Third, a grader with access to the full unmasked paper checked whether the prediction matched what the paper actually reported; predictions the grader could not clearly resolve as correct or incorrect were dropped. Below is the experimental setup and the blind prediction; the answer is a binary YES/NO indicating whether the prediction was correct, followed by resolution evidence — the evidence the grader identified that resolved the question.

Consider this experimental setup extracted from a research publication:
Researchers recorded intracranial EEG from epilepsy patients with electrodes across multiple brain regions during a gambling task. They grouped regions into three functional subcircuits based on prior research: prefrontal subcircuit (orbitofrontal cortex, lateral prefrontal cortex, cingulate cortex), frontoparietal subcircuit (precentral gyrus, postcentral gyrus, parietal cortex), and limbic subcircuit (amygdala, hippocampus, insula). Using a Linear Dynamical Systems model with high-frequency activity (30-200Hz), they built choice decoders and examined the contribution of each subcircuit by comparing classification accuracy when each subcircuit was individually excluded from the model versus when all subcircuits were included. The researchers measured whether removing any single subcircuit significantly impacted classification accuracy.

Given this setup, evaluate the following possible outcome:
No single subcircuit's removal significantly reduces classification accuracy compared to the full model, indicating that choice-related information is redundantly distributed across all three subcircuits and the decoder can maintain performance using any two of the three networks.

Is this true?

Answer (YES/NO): YES